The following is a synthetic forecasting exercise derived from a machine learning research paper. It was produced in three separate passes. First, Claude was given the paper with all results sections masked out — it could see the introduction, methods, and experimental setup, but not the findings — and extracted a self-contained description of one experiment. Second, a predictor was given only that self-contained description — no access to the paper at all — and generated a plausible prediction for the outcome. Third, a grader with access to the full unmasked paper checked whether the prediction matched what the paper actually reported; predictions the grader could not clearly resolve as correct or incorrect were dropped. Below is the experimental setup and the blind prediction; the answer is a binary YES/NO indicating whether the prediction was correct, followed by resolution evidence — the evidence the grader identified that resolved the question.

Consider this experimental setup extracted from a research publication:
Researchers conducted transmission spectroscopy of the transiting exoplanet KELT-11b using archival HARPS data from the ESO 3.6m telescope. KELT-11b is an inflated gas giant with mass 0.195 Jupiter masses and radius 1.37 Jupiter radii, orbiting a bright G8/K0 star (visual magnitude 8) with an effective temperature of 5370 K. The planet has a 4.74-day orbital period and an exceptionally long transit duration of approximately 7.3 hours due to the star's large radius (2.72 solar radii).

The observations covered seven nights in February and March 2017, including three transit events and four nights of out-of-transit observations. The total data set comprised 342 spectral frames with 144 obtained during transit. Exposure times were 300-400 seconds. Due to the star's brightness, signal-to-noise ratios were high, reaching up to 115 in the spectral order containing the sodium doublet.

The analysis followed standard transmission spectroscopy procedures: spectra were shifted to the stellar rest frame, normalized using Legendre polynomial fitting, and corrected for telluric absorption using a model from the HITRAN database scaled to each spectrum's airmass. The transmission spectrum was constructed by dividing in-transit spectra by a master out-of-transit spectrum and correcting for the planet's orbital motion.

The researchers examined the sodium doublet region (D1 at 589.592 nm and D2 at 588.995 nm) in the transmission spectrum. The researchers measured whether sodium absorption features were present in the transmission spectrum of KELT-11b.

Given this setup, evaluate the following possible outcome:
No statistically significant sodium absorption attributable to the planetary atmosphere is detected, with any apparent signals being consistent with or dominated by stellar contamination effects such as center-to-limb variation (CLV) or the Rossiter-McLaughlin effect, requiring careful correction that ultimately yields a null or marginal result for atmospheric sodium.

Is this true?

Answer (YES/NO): NO